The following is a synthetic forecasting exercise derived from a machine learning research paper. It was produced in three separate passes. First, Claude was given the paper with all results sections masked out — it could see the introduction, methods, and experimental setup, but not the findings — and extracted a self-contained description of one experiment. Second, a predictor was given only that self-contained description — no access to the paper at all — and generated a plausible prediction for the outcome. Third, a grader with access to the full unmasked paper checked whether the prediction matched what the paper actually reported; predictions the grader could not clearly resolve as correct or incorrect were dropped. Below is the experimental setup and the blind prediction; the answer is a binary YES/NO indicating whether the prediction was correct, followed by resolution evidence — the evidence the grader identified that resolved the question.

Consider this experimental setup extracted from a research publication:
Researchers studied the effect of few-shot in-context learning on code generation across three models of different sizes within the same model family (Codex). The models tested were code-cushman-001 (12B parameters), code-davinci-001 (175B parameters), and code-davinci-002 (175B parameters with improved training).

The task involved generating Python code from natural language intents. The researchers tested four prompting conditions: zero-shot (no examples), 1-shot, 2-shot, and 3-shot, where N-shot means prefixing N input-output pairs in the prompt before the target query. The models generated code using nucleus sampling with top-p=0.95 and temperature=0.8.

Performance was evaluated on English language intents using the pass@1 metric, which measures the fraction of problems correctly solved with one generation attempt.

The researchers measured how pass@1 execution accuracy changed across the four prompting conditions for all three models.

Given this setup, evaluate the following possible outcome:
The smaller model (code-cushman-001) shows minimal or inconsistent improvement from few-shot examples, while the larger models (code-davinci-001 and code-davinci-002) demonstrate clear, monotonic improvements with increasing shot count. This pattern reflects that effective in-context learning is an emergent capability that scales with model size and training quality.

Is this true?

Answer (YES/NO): NO